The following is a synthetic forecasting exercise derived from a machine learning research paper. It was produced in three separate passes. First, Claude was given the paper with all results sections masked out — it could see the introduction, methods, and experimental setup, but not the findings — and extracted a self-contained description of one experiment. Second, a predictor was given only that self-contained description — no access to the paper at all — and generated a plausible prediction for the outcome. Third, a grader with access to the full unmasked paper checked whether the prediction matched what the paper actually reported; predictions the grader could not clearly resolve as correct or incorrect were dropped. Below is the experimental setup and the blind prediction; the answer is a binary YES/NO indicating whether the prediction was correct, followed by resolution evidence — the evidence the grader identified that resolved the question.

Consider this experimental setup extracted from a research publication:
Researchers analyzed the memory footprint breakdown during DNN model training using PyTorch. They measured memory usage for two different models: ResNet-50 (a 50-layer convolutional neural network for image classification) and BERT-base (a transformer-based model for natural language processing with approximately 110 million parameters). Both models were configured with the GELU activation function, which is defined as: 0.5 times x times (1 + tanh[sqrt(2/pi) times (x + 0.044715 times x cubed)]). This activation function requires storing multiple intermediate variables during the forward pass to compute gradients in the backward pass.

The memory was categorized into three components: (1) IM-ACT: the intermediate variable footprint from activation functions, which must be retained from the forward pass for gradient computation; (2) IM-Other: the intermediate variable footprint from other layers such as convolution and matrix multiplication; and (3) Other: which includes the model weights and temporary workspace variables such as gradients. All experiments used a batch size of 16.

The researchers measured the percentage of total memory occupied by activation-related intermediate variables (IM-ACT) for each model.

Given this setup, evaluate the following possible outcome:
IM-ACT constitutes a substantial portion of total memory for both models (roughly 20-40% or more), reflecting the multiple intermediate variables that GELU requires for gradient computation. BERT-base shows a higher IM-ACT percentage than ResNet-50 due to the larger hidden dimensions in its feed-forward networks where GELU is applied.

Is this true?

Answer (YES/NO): NO